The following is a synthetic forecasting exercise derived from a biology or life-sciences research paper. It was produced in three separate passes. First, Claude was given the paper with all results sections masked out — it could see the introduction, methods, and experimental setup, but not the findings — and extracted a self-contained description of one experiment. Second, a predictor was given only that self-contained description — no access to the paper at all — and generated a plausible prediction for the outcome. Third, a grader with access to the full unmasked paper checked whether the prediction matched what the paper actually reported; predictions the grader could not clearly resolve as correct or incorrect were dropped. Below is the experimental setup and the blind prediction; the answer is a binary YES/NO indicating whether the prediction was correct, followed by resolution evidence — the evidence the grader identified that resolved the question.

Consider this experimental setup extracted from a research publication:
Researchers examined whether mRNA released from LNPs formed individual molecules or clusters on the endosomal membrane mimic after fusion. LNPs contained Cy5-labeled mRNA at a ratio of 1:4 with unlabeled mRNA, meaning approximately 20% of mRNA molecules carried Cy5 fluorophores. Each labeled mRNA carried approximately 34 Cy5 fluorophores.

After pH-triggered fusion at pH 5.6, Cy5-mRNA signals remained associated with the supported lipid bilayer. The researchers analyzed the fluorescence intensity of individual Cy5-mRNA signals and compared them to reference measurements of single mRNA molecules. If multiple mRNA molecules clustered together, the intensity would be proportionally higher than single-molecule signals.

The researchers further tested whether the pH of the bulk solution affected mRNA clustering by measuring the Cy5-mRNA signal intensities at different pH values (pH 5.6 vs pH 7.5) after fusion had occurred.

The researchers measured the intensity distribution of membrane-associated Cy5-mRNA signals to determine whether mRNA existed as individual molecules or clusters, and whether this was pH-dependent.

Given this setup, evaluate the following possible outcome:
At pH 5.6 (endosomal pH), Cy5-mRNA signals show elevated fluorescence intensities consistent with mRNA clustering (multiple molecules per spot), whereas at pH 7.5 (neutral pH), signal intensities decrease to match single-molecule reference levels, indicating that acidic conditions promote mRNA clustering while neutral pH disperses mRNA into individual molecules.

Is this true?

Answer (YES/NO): NO